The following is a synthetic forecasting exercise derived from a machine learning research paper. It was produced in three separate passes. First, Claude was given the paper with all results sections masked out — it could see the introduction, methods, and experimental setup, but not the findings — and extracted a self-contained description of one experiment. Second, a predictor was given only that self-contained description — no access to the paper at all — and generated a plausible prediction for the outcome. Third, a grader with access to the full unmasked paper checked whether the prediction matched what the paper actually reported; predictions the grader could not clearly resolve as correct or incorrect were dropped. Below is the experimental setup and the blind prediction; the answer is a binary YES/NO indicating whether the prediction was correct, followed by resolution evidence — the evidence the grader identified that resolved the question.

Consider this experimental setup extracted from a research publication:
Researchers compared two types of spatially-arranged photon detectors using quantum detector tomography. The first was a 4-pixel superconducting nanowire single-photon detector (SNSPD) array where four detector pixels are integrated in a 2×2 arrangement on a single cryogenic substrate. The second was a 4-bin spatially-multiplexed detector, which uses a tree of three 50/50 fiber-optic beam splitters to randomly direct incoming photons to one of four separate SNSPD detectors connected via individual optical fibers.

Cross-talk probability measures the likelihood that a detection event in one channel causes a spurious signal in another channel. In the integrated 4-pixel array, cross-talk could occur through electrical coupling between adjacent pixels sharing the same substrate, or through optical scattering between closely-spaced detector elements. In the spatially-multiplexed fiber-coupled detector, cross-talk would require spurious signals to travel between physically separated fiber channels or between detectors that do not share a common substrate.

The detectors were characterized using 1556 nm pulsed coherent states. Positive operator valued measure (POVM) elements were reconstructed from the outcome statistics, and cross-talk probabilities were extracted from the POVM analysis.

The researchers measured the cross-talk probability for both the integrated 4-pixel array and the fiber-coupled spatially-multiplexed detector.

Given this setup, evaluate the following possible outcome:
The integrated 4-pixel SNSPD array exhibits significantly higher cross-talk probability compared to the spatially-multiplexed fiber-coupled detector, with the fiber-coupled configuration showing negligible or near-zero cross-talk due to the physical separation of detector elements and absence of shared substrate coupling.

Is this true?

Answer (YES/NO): NO